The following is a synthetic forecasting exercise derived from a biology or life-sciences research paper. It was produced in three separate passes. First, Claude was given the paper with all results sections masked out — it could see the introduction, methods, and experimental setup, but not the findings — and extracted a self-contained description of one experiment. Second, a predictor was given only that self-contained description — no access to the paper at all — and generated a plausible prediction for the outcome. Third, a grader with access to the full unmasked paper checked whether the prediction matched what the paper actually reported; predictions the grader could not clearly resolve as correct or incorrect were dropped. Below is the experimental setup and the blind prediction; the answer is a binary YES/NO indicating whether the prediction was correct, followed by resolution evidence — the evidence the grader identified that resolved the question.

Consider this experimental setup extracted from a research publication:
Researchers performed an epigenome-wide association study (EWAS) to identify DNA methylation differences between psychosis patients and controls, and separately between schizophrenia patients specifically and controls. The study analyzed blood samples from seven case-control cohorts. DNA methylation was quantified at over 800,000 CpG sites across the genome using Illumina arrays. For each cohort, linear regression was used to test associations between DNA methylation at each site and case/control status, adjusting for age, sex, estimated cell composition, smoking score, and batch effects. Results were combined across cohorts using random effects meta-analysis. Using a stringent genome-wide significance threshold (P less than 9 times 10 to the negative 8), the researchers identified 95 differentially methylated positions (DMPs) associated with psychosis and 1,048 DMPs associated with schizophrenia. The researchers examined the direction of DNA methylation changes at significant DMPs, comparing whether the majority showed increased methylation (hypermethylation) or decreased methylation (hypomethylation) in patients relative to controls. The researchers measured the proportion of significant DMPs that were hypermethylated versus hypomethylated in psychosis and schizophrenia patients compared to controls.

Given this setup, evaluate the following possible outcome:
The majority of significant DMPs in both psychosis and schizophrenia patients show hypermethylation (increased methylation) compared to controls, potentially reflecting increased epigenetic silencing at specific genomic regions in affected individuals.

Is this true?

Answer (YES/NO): YES